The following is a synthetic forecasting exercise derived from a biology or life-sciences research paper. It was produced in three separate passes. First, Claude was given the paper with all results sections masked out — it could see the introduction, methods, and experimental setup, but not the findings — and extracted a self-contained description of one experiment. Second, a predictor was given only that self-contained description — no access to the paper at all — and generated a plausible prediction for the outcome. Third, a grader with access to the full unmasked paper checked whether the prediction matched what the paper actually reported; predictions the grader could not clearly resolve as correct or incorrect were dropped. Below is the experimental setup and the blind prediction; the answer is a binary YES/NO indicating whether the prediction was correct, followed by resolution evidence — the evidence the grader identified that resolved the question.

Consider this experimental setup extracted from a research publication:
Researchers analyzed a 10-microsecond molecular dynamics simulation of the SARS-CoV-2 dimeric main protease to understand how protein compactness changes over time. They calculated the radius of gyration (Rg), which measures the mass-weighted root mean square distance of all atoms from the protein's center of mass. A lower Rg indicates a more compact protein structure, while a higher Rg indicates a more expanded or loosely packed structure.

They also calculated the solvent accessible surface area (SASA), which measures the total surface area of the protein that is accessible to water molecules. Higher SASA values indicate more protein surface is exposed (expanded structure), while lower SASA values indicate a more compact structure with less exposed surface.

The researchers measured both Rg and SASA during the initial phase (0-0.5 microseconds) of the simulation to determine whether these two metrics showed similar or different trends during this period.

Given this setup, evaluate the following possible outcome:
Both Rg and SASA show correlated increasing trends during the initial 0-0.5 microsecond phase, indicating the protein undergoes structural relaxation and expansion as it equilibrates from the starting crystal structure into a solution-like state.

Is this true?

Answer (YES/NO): NO